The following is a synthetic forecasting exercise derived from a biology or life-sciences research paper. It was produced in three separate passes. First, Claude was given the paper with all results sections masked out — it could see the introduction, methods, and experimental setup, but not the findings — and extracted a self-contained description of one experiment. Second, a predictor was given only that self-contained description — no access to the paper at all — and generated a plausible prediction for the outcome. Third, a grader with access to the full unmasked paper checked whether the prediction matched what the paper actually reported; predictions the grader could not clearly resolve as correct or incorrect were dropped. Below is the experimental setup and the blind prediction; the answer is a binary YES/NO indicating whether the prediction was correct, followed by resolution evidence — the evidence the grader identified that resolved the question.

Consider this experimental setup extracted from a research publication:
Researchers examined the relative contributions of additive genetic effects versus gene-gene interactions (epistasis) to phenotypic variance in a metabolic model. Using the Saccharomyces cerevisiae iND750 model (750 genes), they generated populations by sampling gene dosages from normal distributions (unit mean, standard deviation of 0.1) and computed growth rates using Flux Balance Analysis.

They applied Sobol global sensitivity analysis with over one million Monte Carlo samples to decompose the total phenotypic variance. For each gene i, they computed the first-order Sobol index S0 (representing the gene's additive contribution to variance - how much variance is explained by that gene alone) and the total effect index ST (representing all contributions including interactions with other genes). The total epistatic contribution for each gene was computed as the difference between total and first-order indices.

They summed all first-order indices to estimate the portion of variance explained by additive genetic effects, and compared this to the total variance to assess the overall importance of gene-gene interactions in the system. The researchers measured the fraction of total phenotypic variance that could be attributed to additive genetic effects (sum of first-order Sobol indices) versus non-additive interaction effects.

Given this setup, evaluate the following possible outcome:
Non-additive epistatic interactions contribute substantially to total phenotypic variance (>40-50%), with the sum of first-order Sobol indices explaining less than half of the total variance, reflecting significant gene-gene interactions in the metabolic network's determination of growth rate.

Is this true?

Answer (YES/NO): NO